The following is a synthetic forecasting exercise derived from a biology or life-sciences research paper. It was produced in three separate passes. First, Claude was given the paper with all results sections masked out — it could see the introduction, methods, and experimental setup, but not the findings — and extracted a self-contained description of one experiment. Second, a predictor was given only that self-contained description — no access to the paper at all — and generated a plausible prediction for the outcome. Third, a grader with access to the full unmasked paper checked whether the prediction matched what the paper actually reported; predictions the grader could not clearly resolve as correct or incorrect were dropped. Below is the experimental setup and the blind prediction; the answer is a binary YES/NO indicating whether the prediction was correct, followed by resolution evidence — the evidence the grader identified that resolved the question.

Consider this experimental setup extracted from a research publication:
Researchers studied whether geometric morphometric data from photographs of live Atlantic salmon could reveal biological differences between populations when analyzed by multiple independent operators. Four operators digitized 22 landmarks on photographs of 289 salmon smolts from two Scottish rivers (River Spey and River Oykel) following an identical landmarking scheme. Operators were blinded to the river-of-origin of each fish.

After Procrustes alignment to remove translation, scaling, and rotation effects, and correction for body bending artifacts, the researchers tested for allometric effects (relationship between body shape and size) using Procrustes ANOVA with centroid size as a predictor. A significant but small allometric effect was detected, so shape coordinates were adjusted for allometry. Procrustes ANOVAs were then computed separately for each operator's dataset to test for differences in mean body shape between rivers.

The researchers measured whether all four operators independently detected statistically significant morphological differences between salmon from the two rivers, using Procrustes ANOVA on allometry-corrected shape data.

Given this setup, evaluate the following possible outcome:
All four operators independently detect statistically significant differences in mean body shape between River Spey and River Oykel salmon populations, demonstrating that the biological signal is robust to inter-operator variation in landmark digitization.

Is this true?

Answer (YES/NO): YES